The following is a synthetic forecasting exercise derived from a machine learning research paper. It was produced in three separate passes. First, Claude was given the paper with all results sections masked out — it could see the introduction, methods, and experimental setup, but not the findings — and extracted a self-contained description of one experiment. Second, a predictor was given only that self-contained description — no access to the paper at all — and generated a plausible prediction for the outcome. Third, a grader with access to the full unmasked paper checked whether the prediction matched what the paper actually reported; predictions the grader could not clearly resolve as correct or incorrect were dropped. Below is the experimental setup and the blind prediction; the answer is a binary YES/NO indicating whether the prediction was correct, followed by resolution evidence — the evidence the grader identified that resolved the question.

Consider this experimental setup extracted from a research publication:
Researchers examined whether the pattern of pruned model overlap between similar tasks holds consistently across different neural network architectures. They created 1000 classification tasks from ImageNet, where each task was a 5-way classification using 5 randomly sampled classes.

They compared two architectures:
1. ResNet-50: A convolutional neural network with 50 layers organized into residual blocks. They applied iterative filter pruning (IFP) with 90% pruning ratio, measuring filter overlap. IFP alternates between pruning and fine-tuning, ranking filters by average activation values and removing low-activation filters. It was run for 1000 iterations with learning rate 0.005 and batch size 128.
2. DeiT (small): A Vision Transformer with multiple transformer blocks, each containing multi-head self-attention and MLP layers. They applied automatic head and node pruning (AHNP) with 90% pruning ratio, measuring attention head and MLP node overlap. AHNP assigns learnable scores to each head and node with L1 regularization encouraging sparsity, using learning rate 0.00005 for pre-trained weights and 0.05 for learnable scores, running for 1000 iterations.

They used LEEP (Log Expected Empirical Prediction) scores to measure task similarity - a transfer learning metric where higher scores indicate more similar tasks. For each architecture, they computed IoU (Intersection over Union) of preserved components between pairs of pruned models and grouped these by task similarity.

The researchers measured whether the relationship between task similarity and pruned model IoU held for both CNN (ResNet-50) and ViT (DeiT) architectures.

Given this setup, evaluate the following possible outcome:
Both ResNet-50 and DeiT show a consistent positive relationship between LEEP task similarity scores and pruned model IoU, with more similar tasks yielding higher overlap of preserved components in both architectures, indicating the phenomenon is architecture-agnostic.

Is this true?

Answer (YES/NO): YES